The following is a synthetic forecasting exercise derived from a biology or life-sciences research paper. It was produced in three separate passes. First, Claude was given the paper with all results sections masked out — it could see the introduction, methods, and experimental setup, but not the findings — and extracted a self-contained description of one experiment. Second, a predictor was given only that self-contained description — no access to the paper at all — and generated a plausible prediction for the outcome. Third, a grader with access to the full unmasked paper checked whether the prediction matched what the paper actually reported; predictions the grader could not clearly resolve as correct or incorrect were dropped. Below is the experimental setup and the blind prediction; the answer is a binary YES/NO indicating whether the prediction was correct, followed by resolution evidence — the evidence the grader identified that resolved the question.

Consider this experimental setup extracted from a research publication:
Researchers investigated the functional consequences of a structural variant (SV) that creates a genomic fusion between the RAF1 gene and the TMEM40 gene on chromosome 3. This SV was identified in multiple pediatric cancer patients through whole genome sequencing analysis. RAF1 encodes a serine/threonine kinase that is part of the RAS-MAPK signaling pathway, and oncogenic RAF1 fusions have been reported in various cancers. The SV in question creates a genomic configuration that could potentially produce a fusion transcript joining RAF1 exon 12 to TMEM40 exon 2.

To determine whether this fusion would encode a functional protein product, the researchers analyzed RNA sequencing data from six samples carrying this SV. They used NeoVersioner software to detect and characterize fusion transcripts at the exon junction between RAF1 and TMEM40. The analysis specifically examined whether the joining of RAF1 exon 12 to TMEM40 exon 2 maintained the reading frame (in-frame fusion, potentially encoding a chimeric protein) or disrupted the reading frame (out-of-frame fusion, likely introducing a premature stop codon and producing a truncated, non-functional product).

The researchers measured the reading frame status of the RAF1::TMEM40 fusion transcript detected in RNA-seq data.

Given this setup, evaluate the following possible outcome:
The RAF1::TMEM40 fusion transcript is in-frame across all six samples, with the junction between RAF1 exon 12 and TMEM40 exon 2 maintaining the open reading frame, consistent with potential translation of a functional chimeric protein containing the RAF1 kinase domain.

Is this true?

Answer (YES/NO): NO